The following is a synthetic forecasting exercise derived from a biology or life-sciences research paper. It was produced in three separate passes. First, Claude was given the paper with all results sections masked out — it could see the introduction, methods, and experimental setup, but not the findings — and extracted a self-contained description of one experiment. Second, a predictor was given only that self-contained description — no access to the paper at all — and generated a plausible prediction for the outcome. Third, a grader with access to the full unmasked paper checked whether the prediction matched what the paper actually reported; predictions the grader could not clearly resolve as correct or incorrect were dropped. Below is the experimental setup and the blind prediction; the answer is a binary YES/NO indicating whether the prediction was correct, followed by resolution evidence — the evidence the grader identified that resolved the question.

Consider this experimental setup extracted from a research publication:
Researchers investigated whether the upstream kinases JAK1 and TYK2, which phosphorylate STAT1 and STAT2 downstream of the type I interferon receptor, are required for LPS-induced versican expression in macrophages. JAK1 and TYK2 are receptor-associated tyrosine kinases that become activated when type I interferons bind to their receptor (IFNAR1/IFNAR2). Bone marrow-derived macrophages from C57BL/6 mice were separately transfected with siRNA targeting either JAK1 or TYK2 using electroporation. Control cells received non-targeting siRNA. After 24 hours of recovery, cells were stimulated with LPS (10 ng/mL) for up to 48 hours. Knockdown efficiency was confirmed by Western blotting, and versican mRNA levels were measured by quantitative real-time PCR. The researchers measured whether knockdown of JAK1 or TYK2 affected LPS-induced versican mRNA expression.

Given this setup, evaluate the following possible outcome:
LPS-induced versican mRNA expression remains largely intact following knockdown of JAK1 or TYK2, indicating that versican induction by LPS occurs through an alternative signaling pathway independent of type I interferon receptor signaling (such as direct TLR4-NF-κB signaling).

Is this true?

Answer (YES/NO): NO